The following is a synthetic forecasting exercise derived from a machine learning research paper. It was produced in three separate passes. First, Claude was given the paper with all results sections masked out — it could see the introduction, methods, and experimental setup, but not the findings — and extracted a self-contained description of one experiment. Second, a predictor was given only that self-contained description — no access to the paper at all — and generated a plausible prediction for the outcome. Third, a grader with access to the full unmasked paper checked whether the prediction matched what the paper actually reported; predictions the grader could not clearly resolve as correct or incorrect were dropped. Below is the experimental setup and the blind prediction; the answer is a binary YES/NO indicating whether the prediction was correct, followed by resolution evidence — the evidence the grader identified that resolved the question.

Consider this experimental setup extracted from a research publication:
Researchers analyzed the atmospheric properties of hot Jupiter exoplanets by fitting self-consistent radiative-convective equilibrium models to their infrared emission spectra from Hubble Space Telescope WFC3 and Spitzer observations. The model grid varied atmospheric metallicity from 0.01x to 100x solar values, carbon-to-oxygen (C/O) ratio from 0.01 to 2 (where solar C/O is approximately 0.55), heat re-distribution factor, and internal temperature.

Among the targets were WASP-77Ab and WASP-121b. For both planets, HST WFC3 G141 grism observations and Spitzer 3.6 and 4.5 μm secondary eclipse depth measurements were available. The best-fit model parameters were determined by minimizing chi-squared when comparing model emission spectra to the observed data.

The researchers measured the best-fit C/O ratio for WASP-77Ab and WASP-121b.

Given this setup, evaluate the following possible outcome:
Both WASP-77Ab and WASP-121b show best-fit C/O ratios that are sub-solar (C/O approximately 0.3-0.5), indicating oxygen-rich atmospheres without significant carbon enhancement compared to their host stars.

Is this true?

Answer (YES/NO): NO